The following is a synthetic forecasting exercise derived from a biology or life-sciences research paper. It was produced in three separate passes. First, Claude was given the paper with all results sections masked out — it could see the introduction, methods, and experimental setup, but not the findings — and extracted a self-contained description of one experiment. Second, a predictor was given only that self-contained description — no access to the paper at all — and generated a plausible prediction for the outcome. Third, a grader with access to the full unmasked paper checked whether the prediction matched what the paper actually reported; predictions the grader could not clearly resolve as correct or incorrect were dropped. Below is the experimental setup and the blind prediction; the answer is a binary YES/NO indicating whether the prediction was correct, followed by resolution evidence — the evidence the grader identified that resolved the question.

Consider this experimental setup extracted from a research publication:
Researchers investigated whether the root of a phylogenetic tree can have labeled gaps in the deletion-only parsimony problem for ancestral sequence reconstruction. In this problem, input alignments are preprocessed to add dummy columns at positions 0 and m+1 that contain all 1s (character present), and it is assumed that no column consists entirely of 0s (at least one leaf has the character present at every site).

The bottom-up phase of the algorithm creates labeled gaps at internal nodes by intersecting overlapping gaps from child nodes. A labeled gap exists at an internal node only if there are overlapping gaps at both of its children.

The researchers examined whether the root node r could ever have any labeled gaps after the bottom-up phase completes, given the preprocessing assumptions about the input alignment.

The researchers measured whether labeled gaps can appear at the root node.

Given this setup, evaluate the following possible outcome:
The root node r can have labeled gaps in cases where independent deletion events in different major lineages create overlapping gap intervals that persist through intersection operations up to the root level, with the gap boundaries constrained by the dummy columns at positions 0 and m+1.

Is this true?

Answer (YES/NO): NO